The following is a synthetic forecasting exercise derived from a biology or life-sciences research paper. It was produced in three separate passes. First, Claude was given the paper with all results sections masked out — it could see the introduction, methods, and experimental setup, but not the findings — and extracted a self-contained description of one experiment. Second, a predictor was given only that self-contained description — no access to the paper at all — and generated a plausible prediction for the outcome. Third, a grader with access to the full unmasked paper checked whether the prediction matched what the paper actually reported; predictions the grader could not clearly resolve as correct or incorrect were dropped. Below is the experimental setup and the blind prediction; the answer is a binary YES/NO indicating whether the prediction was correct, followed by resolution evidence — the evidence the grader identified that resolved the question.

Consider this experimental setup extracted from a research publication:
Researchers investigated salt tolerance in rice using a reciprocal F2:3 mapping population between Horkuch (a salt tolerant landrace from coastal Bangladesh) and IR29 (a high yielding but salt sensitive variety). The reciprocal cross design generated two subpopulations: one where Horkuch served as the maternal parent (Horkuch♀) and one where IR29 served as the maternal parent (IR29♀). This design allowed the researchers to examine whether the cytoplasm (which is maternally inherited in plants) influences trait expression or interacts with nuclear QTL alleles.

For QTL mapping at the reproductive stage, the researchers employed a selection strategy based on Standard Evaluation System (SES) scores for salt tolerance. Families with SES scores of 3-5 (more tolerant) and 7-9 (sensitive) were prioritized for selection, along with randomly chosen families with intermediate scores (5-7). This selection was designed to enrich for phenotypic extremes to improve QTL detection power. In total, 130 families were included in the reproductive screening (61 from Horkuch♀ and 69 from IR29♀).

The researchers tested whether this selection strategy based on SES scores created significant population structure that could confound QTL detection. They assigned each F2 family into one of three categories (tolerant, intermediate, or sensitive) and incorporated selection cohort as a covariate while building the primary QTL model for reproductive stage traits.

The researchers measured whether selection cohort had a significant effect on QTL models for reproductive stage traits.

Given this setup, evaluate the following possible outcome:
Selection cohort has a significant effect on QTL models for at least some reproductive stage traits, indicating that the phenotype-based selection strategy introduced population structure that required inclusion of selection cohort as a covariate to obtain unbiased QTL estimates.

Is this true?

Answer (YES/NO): NO